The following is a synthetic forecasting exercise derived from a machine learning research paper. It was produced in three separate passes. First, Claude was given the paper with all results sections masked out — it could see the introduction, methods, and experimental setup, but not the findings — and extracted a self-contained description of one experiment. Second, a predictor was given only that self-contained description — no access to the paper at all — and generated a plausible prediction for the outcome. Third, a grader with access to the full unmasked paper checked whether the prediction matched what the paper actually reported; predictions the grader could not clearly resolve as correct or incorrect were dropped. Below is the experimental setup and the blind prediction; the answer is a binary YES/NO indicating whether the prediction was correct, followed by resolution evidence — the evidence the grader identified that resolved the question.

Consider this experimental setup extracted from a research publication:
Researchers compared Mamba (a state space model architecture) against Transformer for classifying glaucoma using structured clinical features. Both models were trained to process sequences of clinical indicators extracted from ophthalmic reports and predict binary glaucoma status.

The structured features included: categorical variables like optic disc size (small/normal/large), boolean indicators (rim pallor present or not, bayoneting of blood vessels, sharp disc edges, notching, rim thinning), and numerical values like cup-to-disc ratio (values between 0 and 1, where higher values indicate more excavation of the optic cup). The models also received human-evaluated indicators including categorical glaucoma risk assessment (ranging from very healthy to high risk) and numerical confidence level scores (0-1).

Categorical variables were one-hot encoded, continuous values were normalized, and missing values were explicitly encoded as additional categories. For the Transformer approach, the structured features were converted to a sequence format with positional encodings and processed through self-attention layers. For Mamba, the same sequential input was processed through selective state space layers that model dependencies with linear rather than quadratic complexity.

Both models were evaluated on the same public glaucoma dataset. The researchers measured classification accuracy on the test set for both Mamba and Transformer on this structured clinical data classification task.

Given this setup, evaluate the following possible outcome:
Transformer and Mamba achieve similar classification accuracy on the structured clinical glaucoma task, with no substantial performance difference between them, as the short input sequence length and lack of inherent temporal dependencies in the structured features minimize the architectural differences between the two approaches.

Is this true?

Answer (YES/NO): YES